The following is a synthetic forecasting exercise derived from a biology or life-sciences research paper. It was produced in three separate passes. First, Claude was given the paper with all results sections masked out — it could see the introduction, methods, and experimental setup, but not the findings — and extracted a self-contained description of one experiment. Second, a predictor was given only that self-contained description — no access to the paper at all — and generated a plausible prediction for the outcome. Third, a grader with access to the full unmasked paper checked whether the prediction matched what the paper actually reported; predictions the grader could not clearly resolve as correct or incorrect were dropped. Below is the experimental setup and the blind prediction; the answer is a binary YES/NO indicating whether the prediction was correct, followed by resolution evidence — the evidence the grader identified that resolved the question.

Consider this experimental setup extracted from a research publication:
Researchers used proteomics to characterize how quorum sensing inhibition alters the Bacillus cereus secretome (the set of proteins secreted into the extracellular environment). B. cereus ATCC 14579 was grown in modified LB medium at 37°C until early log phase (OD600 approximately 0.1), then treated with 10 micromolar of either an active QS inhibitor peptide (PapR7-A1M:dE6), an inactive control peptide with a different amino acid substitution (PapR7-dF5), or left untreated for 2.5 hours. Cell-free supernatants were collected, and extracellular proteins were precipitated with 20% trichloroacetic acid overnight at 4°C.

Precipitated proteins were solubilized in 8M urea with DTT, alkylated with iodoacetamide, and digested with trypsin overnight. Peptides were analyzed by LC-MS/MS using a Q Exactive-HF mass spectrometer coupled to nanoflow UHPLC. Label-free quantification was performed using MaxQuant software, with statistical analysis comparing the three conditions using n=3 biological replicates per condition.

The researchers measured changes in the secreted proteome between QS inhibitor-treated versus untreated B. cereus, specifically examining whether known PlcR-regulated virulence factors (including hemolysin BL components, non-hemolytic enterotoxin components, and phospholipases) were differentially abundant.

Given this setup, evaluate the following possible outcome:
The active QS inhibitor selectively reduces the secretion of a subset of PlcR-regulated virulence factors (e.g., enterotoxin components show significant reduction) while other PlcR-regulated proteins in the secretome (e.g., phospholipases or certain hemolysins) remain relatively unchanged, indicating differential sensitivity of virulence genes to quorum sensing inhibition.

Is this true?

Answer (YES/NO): NO